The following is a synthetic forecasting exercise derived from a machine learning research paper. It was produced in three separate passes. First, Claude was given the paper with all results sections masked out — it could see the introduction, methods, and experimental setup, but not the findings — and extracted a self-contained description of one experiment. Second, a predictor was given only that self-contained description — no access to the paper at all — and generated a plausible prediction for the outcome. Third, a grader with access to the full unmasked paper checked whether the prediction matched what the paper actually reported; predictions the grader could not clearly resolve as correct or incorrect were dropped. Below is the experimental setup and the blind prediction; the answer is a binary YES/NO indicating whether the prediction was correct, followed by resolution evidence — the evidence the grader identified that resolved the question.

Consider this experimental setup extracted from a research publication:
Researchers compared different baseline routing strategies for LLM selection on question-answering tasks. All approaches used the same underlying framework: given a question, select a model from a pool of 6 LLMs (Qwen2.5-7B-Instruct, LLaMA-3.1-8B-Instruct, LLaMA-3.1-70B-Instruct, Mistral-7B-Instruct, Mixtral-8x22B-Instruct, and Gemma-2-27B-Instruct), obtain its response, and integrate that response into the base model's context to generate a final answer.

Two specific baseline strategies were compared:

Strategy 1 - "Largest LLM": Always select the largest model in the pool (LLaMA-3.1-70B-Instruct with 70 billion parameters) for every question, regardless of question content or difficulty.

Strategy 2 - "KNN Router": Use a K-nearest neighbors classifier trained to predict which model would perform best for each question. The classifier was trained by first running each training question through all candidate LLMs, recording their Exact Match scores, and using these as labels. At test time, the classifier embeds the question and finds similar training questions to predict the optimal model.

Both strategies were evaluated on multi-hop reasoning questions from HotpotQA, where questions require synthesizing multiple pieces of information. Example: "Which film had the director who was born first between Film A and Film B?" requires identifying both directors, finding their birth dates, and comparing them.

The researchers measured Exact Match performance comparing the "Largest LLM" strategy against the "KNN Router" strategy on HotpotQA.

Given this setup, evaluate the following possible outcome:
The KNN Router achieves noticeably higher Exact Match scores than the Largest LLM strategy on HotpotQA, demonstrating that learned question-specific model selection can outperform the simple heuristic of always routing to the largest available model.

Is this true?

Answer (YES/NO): YES